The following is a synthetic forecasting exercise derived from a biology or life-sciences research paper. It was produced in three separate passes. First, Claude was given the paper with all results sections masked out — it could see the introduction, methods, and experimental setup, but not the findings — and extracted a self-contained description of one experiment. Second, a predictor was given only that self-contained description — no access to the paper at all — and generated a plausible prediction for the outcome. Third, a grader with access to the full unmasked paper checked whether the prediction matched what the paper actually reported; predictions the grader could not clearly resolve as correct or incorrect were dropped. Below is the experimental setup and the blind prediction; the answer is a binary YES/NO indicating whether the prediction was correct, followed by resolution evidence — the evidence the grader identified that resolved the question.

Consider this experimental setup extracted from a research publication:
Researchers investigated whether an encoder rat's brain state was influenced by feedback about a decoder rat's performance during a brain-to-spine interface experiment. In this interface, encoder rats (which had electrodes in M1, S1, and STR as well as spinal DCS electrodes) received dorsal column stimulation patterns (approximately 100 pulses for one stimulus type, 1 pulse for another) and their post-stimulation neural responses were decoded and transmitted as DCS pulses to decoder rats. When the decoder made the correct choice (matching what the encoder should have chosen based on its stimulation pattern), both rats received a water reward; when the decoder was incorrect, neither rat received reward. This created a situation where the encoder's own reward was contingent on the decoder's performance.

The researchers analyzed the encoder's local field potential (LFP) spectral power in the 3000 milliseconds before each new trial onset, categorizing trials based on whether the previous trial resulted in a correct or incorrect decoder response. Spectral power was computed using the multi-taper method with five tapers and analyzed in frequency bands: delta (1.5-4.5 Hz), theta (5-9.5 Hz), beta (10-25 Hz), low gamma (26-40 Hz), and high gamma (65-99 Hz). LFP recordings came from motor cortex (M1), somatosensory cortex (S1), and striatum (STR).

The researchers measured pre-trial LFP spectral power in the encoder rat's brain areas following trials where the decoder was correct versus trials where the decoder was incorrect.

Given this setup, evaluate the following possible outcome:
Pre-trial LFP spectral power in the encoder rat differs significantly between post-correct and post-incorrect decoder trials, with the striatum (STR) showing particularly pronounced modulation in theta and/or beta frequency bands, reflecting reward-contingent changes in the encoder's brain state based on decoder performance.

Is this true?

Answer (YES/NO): NO